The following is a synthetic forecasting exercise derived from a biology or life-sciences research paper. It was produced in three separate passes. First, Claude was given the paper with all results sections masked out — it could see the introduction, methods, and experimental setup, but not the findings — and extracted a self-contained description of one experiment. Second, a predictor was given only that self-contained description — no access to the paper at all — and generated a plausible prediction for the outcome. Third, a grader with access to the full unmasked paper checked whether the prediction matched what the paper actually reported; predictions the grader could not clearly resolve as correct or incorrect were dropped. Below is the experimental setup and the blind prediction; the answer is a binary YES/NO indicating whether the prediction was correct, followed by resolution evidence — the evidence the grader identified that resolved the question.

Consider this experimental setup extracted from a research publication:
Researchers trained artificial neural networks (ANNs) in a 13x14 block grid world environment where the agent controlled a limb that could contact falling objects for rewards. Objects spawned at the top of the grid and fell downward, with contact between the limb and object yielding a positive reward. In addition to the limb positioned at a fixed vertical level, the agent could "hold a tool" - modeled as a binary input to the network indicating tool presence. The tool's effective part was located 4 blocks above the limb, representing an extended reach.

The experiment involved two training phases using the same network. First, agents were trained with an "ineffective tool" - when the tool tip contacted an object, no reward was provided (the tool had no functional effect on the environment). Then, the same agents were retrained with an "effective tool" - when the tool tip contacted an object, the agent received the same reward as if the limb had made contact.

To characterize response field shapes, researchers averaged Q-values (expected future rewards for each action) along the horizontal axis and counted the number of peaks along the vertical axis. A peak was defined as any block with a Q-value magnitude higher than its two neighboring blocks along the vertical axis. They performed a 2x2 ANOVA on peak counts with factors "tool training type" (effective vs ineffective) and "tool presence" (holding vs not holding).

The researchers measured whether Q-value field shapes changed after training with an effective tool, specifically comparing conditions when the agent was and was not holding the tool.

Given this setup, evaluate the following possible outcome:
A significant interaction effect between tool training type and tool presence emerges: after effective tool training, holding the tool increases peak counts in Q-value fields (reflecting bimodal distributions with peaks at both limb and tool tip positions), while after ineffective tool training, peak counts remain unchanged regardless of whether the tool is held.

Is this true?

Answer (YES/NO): YES